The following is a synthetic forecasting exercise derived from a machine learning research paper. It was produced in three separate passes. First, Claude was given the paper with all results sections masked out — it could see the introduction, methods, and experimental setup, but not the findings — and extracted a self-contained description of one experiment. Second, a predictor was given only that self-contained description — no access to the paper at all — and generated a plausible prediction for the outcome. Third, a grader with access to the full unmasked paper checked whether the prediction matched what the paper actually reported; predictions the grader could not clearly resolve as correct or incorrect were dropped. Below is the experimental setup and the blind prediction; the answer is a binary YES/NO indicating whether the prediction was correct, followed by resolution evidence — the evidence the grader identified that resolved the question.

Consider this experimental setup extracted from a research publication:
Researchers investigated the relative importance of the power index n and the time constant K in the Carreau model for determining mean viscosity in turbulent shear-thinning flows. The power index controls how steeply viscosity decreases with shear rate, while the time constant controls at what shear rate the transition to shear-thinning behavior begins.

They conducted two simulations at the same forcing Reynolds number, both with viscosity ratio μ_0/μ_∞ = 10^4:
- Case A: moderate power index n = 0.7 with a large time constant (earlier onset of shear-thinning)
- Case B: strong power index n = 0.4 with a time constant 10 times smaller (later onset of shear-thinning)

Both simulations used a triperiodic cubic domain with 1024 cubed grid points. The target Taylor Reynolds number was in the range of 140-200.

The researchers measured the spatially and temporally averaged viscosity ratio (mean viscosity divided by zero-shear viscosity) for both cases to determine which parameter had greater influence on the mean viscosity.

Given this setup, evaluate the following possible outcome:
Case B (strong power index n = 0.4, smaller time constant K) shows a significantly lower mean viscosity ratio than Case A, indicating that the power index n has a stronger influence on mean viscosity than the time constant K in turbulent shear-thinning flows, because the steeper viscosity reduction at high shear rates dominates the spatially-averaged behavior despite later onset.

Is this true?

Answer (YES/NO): NO